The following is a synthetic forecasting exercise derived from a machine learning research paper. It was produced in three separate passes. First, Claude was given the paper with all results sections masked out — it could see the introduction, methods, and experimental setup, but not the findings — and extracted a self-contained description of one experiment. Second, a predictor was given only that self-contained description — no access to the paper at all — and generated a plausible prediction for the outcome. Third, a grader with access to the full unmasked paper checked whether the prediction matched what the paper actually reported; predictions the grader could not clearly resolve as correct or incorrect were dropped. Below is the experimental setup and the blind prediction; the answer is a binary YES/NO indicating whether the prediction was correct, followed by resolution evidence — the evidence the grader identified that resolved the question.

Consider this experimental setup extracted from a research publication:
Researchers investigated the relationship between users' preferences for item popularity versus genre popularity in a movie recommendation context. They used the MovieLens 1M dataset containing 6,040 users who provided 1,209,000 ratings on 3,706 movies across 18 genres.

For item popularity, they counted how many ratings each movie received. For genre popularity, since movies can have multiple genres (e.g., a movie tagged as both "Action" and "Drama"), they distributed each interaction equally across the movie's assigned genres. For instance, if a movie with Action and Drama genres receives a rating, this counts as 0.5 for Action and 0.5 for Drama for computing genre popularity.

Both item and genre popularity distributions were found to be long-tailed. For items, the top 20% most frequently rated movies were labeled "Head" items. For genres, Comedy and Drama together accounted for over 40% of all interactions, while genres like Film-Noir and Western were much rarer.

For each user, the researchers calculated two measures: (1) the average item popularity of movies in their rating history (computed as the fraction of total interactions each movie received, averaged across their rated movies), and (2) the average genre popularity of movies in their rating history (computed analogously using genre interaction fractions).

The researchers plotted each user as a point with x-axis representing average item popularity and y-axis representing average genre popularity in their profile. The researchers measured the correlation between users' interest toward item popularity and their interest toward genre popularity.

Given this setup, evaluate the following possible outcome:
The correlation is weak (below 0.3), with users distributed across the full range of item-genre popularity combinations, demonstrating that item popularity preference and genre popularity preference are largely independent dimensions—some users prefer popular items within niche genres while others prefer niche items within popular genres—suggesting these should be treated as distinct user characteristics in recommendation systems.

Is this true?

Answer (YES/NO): NO